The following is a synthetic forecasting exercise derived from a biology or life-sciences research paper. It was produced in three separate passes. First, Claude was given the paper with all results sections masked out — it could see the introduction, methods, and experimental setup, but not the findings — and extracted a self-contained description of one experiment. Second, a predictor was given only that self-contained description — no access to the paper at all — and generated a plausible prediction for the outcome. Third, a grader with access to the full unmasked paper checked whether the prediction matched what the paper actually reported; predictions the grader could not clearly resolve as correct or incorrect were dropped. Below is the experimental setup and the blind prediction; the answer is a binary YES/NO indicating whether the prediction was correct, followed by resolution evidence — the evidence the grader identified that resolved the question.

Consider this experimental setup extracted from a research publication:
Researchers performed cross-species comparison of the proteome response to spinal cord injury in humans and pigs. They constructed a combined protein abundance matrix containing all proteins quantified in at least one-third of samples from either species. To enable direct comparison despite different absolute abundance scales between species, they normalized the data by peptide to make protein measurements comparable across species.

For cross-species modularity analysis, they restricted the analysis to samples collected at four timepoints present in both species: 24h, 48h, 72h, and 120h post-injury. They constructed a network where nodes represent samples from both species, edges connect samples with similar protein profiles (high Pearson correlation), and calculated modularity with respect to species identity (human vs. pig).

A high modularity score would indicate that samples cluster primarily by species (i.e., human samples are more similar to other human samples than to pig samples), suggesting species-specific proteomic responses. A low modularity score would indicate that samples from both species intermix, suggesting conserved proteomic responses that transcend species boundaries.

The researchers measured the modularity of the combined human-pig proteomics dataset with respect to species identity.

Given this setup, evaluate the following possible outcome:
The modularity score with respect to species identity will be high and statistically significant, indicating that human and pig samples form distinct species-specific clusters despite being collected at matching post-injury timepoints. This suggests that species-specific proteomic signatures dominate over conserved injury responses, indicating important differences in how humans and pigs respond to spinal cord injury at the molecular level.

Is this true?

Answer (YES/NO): NO